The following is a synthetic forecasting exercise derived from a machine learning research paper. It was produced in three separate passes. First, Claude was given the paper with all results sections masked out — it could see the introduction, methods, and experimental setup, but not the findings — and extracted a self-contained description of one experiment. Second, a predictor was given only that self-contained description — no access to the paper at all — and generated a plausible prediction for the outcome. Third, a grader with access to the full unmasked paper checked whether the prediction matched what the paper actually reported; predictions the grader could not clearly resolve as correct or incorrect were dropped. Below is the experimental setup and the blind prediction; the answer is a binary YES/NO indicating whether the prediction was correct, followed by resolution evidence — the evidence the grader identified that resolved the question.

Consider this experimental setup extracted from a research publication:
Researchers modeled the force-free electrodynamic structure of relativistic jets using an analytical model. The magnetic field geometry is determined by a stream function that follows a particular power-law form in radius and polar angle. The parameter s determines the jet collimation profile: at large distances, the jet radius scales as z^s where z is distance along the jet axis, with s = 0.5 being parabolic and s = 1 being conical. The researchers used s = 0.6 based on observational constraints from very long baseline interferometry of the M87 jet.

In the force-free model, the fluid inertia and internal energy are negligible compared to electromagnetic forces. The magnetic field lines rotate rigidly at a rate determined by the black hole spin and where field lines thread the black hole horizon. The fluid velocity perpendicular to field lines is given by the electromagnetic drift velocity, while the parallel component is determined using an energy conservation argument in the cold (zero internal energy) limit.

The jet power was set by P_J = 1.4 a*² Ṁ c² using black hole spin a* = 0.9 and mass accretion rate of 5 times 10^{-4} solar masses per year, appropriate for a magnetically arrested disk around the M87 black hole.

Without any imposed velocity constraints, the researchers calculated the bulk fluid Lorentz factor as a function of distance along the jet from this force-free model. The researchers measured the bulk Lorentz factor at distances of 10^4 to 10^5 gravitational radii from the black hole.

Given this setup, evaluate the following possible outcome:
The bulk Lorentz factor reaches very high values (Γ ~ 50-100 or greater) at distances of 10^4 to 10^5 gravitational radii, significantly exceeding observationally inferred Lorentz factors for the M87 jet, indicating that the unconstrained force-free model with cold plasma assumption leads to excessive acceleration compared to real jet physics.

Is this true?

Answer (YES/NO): NO